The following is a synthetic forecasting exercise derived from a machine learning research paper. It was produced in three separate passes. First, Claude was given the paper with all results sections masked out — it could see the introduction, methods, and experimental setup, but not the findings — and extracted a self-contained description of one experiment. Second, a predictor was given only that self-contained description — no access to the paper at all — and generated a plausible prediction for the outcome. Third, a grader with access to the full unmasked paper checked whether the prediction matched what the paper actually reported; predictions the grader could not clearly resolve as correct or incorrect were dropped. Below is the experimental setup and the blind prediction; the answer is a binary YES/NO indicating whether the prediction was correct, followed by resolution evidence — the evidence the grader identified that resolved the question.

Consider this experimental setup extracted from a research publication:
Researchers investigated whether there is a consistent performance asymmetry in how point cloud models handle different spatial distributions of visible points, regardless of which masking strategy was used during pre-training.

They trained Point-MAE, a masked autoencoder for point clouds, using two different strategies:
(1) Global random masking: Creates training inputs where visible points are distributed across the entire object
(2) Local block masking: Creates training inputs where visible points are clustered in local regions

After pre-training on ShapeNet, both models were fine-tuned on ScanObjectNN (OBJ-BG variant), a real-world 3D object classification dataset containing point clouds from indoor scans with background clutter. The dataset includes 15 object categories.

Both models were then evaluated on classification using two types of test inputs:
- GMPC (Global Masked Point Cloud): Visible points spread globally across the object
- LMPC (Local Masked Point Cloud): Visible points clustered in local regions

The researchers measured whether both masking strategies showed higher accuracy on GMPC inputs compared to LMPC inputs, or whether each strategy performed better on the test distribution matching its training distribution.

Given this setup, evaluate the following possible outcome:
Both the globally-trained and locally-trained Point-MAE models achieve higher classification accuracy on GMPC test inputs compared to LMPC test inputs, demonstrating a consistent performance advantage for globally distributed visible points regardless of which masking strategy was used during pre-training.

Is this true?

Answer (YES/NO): YES